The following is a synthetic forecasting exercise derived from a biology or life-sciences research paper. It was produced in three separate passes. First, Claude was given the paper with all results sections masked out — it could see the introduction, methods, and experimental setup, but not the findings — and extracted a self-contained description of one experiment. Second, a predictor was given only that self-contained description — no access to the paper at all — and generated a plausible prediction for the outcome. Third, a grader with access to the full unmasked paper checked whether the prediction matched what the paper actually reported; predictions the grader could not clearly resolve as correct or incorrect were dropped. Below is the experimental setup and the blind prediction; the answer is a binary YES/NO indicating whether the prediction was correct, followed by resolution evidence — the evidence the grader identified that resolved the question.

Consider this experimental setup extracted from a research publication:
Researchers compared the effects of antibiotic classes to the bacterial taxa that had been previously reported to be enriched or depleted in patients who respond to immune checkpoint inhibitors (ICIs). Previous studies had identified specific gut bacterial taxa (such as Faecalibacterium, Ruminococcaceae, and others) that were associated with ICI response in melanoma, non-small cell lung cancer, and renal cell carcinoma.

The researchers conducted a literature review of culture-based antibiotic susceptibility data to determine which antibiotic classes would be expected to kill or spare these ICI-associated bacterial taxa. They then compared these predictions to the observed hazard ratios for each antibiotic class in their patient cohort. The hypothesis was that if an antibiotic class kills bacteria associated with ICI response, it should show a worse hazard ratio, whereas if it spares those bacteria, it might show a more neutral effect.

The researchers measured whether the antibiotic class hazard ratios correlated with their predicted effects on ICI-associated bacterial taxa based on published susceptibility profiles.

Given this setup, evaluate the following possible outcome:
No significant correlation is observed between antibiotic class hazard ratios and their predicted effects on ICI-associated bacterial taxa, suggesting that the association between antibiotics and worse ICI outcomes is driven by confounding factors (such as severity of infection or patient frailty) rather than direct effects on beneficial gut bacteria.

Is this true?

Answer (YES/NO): NO